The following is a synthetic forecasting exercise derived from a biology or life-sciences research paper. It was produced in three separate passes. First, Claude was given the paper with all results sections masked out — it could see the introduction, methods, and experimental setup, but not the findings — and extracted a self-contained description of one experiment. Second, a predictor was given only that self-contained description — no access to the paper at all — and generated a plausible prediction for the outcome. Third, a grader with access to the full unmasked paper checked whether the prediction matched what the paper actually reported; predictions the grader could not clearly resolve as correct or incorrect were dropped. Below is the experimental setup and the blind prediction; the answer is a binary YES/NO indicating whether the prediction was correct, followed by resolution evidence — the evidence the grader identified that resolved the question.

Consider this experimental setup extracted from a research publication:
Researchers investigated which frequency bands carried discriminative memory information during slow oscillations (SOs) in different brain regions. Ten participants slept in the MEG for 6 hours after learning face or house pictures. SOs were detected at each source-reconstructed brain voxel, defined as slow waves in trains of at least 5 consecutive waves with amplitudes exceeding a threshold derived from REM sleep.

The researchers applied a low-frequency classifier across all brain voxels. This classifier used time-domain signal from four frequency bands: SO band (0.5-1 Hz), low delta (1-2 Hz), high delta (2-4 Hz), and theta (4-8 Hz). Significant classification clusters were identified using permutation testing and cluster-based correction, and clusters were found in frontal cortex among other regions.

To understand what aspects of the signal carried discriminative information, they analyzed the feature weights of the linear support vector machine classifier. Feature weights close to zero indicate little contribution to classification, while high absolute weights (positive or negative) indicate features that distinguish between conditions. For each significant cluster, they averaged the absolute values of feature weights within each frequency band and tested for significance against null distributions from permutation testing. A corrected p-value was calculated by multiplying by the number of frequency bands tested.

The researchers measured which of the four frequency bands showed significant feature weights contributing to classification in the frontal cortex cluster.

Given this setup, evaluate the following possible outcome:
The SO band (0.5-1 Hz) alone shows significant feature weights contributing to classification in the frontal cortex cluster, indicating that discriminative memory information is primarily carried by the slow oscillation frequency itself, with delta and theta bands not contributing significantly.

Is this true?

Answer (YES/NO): NO